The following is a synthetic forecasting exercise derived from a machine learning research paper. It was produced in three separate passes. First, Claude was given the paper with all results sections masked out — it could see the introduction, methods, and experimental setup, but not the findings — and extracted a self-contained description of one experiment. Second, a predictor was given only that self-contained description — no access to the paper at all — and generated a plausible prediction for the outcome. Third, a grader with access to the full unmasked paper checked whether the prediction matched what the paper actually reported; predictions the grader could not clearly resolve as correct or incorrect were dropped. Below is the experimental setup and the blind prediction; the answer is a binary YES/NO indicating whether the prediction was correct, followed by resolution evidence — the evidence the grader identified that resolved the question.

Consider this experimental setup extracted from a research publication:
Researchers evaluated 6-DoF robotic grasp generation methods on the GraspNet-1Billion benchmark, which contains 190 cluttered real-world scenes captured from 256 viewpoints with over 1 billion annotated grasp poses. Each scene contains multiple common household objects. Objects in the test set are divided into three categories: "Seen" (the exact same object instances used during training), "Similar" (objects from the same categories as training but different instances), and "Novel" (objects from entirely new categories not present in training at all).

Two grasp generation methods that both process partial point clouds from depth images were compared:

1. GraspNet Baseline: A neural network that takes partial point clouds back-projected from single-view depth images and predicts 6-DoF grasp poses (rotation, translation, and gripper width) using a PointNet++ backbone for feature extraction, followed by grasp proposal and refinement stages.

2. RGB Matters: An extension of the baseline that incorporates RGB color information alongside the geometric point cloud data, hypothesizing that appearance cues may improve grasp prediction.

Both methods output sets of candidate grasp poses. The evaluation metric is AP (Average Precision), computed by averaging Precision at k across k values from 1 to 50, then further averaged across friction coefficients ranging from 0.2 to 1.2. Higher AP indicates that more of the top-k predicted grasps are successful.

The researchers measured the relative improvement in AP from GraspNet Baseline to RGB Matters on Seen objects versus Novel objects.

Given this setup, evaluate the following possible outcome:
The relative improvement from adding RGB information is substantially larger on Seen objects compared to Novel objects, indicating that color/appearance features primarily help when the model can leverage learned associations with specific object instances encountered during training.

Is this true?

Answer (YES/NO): NO